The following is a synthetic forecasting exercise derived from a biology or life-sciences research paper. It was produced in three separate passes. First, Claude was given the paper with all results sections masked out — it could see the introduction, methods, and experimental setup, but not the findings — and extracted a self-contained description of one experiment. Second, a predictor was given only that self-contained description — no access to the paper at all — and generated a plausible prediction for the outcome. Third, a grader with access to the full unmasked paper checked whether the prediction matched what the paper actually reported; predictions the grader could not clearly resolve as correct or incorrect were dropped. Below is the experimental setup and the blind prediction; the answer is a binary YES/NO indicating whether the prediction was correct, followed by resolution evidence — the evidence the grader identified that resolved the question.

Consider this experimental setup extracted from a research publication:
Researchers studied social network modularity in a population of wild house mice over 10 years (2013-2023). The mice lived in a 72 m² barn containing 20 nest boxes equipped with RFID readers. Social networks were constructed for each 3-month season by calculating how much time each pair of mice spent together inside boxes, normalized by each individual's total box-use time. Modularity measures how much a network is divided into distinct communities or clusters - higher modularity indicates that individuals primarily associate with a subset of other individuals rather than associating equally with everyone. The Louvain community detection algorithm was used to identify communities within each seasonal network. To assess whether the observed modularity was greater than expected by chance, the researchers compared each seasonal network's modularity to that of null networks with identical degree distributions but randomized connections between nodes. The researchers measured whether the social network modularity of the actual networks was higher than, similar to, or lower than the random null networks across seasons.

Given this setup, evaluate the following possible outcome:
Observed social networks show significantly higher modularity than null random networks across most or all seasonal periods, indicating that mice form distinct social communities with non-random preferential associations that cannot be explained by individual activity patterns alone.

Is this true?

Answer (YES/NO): YES